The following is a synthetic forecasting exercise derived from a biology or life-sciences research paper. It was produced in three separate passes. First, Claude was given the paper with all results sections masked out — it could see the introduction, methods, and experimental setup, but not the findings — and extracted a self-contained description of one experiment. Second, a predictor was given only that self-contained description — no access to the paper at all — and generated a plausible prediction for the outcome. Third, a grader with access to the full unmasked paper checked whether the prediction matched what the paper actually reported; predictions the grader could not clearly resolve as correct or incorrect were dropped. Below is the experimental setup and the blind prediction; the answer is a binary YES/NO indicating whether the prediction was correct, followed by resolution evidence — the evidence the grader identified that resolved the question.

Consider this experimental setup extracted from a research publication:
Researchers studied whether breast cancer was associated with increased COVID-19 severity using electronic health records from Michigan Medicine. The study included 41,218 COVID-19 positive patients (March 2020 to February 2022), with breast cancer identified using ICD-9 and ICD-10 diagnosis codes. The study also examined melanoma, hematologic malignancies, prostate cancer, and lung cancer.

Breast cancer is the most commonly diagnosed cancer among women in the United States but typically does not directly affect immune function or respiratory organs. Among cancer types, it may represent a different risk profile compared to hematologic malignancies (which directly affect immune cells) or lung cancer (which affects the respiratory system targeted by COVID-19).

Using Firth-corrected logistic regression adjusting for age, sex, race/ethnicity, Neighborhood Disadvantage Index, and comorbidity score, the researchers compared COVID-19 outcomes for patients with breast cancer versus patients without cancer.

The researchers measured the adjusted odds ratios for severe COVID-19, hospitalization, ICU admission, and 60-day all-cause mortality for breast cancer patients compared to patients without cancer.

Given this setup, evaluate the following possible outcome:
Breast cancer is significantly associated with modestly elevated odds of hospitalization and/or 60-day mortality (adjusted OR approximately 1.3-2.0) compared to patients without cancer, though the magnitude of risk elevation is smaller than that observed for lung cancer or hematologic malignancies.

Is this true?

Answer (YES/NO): NO